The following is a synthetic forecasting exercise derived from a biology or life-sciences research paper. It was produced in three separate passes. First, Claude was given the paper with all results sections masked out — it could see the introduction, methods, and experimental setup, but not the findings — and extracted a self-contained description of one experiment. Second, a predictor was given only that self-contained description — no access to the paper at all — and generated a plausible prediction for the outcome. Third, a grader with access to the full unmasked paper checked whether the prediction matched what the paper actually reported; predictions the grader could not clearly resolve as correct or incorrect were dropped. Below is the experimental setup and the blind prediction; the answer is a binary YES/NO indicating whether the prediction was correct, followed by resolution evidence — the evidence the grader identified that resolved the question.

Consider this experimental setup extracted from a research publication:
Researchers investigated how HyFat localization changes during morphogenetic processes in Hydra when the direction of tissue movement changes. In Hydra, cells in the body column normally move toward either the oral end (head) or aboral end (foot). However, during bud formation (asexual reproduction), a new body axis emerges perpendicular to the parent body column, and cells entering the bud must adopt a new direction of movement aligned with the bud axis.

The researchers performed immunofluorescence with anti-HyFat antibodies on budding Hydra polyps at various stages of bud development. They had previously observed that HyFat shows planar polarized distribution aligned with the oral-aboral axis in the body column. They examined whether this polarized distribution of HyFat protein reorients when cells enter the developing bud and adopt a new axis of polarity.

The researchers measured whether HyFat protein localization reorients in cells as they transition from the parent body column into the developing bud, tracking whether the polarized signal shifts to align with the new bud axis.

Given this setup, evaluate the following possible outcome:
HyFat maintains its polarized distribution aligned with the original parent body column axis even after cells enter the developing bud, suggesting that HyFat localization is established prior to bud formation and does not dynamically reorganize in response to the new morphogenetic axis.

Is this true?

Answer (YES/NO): NO